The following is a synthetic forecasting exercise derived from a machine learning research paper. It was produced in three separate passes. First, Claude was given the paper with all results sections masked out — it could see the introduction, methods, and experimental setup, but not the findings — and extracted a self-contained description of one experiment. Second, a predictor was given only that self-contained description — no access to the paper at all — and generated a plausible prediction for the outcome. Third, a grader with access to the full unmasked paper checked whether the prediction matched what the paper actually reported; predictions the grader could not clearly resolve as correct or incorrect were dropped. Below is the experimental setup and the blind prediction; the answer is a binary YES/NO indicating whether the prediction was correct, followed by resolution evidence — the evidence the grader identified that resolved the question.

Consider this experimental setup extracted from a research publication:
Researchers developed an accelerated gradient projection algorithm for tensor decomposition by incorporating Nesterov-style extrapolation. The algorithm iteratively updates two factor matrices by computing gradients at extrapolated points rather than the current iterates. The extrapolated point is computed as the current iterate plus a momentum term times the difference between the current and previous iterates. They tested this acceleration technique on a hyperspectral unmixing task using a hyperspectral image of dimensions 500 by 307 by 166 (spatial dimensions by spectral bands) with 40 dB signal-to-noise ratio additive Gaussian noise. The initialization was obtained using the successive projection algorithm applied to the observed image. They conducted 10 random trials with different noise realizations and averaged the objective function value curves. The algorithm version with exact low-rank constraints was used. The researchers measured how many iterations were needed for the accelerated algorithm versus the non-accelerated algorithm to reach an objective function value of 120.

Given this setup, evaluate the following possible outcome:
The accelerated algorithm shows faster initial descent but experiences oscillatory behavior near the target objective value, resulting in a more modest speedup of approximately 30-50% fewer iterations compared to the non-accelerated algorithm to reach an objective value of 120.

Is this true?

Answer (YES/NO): NO